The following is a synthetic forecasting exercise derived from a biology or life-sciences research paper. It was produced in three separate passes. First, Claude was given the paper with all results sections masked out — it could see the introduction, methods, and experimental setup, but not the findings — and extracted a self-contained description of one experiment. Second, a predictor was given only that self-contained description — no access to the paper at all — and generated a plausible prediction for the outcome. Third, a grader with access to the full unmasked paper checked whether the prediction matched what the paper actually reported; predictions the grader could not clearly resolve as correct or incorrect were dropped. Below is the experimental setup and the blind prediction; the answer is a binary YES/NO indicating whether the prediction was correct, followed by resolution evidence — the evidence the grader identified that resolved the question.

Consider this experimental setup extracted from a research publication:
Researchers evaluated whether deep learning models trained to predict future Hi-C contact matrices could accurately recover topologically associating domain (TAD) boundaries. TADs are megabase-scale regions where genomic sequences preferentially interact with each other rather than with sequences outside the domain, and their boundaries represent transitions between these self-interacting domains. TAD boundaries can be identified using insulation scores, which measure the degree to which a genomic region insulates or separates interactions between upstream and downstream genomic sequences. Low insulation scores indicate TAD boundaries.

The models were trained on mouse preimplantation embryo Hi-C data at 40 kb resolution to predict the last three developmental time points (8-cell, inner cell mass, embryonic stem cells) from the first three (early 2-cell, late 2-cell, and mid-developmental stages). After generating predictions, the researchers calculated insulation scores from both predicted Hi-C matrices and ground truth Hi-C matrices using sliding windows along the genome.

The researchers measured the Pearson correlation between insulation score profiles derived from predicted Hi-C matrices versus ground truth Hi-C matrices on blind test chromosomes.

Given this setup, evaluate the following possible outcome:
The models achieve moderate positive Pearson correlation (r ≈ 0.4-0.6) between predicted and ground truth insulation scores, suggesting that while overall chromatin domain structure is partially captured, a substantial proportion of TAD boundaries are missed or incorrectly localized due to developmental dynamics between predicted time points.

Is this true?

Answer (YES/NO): NO